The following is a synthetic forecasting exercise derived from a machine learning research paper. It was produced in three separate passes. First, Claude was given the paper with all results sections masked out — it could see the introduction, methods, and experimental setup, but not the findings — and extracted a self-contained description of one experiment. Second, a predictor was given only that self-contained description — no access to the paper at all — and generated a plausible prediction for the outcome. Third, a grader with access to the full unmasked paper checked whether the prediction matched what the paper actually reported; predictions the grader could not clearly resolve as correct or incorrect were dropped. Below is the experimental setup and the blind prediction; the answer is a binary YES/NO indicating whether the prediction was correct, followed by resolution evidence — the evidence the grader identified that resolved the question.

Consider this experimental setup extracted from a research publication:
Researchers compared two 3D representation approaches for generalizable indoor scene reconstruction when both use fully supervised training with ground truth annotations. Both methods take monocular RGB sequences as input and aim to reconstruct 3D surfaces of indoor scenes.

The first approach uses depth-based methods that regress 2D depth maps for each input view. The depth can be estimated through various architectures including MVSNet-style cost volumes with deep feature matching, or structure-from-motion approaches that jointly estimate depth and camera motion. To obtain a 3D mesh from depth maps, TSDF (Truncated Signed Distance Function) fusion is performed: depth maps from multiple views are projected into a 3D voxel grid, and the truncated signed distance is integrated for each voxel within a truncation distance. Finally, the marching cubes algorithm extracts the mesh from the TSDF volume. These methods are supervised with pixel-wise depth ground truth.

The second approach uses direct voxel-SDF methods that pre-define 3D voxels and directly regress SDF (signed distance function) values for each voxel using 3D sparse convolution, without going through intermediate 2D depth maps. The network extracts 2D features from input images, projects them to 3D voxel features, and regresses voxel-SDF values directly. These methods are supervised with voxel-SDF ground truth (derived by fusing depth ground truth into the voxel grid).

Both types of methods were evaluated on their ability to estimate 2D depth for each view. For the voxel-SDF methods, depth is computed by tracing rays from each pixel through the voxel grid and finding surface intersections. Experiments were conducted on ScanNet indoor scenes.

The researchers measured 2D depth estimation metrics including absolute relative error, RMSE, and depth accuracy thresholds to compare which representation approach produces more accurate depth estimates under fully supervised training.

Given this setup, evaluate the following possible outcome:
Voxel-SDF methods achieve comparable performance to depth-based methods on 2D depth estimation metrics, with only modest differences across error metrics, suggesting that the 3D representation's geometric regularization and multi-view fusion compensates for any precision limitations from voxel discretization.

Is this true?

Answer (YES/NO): NO